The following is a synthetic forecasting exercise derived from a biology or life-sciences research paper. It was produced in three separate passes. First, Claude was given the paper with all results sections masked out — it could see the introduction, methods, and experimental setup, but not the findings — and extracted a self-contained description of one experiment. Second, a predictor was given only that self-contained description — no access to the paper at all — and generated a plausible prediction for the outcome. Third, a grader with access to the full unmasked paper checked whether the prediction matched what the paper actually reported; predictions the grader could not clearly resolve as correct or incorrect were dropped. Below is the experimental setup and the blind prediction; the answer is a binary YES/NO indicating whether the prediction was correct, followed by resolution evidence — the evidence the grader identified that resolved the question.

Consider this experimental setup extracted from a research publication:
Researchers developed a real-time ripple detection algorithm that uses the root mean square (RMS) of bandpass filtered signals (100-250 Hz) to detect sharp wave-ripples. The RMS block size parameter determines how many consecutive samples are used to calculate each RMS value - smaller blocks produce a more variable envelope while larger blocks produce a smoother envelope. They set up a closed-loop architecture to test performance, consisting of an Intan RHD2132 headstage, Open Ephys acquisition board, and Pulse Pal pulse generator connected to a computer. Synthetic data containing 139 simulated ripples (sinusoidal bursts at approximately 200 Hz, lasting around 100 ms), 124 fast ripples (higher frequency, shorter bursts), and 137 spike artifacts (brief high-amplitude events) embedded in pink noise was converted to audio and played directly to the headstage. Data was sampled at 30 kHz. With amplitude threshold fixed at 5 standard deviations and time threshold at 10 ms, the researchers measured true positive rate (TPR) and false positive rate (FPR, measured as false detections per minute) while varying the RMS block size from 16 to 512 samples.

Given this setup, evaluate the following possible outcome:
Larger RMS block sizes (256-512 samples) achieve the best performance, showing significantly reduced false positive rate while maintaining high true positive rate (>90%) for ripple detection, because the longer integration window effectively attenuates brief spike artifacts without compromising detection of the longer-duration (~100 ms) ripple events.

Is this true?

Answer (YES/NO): NO